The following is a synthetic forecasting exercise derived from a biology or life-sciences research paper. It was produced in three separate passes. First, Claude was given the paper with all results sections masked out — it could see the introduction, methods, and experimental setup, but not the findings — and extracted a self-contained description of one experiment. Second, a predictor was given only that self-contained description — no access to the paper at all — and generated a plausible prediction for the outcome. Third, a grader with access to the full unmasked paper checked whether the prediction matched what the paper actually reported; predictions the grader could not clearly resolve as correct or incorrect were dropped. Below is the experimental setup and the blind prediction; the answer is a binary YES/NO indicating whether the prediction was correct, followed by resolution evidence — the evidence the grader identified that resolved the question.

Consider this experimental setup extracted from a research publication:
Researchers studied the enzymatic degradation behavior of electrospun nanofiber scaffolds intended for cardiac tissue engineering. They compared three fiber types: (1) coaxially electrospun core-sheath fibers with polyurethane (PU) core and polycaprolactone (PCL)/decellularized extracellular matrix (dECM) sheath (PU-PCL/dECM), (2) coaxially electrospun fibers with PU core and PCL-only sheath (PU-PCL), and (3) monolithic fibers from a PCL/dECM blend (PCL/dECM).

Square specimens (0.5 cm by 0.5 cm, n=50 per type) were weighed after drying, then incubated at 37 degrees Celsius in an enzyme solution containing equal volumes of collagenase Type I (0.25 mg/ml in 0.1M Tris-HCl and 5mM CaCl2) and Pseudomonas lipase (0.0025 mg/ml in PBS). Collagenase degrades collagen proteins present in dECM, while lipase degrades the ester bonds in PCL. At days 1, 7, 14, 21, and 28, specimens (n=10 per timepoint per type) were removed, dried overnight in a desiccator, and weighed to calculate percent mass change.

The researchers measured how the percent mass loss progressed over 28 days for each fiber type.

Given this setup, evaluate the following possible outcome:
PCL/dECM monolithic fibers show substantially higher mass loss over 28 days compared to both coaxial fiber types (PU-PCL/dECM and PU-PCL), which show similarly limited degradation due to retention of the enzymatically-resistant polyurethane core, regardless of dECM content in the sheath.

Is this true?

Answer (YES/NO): NO